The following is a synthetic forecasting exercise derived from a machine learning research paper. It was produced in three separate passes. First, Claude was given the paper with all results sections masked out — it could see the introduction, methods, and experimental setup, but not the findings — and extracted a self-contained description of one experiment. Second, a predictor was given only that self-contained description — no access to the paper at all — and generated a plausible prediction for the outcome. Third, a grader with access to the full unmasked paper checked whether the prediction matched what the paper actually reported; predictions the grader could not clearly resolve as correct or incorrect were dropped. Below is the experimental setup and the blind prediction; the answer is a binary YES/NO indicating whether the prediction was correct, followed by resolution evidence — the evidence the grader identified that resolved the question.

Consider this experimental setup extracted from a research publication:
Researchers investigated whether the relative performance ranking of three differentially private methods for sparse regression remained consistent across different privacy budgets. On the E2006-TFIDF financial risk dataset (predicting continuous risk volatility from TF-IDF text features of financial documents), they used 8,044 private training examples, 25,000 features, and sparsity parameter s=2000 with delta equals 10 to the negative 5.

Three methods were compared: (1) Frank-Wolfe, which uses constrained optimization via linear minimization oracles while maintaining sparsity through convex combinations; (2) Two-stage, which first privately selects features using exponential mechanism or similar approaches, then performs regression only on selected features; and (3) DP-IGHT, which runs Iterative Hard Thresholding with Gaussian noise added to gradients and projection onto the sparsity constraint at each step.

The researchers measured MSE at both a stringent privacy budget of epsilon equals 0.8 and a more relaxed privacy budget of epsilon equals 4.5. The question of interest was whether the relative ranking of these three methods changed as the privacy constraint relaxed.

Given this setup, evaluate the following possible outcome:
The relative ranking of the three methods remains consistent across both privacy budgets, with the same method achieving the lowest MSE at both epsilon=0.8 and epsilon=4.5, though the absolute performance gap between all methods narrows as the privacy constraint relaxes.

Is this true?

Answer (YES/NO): YES